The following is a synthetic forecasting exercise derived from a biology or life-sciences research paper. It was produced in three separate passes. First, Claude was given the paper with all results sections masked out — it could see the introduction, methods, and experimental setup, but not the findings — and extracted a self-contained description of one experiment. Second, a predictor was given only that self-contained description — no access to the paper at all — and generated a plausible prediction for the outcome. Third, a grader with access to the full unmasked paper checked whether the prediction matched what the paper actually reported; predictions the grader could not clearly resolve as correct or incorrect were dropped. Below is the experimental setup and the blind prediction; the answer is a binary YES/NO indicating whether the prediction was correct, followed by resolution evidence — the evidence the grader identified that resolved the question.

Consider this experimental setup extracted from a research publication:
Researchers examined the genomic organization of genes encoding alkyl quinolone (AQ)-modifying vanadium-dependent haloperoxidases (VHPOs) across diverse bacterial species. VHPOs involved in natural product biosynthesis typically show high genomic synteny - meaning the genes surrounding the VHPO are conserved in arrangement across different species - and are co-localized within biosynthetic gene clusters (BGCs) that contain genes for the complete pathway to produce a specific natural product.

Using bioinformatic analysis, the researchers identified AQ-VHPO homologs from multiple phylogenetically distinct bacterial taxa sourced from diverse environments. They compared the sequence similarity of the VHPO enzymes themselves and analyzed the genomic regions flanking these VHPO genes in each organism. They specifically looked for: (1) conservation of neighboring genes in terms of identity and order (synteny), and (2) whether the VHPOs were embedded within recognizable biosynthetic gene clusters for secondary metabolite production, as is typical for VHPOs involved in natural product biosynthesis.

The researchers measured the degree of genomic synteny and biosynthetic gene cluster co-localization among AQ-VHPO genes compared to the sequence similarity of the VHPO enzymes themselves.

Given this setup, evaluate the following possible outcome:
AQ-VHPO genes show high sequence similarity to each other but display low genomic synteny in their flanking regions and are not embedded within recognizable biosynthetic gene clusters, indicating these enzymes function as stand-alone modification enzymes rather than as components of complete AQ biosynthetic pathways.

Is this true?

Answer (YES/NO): YES